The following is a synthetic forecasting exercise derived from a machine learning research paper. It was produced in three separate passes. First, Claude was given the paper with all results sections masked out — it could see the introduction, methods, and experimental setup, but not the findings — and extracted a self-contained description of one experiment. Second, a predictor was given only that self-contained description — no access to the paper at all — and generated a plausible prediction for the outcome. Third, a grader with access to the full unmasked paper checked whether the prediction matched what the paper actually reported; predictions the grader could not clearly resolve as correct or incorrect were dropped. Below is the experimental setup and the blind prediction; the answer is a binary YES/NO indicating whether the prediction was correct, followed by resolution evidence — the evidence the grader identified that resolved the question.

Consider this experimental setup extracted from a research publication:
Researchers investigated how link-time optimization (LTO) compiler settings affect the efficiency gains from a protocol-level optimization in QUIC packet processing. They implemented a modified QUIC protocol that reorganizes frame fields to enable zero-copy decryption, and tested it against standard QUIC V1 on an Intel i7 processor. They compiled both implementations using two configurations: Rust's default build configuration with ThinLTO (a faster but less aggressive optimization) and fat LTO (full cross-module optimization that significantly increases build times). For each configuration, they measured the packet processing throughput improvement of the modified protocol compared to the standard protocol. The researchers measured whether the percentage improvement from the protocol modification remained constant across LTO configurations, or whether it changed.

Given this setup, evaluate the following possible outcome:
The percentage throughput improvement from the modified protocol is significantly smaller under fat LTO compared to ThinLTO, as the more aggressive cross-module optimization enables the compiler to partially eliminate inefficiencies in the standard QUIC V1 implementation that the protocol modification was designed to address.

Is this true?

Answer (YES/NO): NO